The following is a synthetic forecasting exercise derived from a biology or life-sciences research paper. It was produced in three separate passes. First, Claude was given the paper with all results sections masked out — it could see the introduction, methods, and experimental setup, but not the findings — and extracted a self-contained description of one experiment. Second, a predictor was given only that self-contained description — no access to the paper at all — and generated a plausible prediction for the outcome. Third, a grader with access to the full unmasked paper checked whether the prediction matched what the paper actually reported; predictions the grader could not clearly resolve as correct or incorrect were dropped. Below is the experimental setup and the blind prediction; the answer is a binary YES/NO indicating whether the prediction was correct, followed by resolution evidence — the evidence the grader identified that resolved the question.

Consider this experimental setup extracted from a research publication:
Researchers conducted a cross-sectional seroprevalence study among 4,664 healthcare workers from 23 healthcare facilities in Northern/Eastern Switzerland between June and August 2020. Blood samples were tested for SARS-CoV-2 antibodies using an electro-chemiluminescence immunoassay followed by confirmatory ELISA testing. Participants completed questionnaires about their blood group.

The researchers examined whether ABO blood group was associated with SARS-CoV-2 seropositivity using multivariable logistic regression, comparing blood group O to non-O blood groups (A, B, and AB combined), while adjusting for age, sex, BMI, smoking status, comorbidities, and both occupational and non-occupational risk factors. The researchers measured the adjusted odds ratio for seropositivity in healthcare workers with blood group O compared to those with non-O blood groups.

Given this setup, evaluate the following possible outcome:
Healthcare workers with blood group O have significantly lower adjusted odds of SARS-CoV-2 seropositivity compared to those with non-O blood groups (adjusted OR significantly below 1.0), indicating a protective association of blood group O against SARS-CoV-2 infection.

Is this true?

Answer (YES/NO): YES